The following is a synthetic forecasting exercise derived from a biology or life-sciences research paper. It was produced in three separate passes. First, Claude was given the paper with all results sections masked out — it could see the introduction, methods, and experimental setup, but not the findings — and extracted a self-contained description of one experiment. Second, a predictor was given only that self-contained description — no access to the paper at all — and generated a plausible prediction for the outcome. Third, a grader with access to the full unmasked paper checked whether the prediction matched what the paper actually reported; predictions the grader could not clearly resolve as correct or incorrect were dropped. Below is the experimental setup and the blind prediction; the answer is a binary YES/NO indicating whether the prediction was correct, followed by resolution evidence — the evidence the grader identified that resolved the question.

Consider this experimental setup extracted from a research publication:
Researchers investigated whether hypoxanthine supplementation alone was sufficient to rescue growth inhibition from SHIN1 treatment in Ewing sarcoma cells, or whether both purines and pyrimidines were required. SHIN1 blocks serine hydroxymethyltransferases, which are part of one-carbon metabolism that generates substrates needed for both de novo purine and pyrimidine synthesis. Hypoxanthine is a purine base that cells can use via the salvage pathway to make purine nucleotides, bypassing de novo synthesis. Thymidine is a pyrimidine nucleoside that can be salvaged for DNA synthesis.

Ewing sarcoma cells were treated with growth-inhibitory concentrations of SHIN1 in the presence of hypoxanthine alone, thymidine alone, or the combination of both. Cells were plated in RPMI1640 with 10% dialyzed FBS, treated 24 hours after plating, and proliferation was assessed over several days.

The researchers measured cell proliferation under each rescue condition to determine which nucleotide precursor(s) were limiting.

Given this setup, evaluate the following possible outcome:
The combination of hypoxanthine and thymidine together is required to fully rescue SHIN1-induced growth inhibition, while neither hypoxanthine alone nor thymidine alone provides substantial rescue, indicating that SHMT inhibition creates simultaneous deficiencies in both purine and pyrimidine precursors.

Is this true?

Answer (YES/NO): NO